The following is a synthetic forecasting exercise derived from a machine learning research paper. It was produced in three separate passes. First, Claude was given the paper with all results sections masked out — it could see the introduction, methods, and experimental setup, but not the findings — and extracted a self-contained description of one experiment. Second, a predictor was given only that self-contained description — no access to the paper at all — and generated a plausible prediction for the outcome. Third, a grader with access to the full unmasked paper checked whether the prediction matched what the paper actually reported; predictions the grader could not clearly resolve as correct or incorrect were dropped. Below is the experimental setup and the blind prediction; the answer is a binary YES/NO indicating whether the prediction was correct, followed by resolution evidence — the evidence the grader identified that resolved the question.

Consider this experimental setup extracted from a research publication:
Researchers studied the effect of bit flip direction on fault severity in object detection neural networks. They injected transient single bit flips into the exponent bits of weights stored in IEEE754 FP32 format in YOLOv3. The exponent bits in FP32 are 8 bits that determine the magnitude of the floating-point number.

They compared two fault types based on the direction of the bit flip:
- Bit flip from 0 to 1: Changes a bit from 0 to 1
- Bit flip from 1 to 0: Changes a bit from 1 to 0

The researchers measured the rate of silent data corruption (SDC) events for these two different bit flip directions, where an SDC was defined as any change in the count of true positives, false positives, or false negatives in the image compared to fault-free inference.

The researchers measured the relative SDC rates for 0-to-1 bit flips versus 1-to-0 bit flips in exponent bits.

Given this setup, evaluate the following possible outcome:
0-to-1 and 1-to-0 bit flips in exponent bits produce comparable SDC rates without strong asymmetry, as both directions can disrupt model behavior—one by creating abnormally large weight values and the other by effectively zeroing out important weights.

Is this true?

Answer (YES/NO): NO